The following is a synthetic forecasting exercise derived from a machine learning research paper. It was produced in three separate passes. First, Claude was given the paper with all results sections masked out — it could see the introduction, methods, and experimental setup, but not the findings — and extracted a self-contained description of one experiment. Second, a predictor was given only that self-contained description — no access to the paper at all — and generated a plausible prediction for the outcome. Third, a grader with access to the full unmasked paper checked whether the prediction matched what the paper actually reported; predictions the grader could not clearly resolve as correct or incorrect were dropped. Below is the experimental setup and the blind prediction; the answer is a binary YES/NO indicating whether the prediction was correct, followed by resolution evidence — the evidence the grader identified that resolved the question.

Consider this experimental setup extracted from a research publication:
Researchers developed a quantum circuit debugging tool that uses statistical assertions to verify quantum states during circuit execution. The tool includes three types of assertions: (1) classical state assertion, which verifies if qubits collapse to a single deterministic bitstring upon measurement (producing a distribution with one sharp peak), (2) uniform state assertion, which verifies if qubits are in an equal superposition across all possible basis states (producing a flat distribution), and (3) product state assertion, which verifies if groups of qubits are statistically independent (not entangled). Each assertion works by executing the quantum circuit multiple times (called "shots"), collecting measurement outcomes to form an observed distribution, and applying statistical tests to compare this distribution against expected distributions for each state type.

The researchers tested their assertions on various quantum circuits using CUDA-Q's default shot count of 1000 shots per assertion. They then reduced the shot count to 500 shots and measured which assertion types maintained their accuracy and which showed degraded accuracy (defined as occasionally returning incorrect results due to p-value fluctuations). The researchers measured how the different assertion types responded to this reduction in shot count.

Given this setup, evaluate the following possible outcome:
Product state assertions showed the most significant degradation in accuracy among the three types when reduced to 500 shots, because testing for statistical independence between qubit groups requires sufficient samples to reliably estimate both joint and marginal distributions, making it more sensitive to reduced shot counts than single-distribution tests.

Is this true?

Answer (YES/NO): NO